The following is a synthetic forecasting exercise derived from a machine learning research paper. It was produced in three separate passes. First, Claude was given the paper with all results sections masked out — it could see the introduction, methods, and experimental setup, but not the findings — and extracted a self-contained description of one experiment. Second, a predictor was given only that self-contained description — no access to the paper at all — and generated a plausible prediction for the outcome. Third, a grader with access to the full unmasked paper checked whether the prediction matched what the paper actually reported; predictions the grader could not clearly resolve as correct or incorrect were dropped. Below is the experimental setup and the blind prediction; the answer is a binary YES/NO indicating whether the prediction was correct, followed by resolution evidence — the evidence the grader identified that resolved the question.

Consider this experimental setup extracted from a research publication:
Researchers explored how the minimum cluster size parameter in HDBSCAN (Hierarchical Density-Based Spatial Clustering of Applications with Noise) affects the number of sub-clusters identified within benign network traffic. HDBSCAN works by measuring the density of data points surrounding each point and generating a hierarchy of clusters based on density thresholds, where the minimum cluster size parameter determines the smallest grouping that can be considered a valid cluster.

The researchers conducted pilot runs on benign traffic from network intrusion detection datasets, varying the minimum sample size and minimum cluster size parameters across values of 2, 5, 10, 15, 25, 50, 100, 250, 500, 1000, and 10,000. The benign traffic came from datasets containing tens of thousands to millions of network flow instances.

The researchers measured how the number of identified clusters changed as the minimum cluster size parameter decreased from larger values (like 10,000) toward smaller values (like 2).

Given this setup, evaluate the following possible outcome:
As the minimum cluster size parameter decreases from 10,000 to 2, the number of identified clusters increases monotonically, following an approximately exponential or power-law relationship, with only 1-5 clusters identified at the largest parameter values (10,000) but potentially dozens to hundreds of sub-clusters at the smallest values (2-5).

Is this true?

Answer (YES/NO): NO